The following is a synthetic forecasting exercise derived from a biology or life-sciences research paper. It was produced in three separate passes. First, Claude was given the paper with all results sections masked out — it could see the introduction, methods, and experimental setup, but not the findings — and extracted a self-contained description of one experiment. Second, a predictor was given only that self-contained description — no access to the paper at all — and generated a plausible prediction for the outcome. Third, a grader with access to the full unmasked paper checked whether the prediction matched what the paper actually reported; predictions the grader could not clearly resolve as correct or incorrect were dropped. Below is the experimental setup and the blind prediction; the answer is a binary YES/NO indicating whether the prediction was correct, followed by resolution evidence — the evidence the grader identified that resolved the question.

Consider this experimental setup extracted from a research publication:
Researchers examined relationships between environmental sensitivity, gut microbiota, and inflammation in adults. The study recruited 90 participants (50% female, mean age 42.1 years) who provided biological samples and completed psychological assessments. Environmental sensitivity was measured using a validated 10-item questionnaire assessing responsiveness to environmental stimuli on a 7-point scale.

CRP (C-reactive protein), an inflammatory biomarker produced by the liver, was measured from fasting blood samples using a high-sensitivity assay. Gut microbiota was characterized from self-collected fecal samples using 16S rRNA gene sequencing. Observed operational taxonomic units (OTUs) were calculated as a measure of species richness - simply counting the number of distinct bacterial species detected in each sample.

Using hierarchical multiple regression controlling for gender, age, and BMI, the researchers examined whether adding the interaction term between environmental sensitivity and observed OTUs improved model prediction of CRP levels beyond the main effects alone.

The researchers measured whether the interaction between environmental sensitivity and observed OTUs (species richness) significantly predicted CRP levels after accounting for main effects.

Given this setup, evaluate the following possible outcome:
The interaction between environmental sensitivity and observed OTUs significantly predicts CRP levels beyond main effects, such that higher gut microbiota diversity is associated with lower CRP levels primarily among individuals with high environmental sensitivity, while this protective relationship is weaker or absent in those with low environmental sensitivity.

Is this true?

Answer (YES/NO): YES